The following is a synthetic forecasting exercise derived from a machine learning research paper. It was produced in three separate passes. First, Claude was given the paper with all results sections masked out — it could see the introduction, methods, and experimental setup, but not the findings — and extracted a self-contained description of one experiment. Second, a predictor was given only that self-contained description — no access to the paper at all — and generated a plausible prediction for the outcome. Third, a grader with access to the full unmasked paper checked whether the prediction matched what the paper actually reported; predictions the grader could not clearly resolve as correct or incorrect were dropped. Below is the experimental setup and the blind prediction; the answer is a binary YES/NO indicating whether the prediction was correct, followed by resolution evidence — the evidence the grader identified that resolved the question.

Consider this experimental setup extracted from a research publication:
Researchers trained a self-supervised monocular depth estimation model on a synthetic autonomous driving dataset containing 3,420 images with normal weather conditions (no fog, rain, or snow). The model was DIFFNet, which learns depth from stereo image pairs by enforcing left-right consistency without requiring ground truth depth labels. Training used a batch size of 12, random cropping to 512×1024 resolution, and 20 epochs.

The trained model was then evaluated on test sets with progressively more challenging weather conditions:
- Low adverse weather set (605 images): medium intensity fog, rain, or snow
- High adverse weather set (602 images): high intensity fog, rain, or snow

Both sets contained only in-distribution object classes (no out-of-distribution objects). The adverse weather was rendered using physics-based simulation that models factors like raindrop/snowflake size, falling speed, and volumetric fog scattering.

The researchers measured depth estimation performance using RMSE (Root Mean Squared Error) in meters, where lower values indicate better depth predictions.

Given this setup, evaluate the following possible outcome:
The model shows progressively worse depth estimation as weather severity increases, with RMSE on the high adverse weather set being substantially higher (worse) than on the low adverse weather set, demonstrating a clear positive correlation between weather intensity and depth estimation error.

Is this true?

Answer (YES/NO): YES